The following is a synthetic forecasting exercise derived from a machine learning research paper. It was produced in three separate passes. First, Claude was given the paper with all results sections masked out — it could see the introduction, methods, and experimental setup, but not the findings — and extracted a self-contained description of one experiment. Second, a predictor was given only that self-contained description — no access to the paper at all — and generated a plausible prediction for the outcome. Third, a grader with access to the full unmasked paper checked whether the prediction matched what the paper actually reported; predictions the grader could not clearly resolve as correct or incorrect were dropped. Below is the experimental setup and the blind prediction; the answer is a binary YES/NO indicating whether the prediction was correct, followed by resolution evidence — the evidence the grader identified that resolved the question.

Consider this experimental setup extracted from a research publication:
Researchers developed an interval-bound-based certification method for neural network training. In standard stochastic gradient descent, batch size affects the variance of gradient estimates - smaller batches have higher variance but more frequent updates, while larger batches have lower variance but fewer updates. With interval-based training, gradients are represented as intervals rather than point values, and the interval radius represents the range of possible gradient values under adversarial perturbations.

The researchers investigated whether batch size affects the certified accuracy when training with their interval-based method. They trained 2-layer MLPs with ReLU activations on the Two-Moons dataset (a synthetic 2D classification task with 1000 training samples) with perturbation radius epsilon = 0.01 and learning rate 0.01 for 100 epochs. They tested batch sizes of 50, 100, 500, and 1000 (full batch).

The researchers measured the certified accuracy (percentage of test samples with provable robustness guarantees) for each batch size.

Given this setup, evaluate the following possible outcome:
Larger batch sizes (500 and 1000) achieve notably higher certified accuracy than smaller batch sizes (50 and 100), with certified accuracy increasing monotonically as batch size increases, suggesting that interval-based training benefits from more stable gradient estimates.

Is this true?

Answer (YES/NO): NO